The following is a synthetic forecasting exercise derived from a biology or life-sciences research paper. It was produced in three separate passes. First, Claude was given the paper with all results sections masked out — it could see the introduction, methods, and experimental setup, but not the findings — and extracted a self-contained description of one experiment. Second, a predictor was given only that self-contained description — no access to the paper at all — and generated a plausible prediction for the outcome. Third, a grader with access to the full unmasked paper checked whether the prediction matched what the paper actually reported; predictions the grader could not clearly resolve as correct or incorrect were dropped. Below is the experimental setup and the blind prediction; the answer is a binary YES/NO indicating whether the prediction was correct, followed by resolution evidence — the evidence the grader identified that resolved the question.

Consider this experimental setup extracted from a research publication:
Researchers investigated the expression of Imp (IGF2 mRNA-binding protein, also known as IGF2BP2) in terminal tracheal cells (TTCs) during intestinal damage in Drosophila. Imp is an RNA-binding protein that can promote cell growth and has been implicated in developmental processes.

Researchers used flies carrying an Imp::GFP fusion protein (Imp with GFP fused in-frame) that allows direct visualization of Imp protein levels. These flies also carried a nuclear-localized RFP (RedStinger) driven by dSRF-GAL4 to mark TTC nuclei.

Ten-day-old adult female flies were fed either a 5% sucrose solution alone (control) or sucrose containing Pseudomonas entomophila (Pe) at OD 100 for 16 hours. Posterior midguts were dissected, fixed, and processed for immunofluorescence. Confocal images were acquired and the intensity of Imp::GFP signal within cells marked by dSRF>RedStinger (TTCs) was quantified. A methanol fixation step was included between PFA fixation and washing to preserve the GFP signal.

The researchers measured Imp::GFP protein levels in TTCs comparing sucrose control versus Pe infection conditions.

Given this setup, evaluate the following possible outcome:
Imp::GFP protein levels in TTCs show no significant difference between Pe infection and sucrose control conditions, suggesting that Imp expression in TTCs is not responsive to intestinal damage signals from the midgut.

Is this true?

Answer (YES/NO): NO